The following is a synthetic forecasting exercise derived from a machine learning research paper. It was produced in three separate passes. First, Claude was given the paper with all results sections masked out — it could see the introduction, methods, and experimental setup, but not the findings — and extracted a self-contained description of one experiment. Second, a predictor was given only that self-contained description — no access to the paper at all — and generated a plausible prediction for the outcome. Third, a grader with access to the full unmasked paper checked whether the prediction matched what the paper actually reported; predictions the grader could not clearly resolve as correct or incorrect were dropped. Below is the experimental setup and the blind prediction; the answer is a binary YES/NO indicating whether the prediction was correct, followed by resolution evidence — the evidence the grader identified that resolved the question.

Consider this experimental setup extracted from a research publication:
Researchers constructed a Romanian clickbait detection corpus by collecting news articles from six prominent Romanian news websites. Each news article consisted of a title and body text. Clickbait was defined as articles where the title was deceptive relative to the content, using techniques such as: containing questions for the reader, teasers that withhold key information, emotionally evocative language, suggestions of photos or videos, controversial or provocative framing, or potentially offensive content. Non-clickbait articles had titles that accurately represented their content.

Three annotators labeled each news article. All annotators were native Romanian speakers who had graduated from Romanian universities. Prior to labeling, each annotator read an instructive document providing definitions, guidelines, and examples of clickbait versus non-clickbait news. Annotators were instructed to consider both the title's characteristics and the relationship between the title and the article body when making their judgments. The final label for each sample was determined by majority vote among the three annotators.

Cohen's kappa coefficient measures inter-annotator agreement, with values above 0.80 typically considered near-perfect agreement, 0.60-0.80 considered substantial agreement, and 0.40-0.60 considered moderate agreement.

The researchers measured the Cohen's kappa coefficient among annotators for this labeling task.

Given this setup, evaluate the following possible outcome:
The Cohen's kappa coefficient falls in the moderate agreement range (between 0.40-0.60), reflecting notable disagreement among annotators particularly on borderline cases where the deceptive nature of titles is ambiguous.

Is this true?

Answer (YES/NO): NO